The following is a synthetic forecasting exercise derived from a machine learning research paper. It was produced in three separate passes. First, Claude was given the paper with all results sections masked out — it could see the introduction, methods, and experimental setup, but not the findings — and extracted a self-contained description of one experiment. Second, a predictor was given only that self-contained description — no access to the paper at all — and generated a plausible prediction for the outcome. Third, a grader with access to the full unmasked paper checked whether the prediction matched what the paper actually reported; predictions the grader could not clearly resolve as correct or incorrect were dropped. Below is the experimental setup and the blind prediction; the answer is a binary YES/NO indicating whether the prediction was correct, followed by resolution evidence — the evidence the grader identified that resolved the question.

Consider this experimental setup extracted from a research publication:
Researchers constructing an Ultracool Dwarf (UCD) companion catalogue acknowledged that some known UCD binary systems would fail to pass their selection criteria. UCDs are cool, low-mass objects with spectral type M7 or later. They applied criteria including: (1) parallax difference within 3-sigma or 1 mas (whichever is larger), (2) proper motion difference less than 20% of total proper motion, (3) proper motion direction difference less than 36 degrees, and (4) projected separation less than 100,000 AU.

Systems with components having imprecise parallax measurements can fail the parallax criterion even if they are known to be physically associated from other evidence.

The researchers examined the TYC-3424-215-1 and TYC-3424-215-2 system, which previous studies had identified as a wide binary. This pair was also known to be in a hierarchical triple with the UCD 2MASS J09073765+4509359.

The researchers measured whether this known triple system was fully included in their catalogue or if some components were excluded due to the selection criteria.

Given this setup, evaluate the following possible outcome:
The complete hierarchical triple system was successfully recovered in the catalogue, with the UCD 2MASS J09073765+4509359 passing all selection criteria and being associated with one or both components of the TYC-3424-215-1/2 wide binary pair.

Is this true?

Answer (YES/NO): NO